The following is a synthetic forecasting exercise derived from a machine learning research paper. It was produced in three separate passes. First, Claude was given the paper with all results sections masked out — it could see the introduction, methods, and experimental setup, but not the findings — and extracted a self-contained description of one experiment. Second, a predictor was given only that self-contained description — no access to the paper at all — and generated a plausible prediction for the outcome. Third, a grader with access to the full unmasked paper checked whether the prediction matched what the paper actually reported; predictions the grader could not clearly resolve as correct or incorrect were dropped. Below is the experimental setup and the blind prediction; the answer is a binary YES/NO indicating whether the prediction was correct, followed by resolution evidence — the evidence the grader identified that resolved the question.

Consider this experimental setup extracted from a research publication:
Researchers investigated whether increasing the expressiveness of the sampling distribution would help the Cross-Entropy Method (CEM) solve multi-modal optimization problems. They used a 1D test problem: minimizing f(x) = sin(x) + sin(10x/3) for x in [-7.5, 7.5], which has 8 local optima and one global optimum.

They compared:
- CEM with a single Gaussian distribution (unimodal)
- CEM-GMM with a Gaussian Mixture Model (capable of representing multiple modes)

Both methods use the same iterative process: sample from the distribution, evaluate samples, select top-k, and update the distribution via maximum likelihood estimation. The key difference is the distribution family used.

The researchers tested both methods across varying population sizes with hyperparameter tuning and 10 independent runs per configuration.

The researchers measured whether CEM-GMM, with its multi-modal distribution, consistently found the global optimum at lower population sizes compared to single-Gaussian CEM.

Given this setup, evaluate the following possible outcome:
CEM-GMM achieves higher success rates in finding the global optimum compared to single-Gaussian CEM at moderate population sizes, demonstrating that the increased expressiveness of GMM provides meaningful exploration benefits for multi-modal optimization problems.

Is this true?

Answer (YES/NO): NO